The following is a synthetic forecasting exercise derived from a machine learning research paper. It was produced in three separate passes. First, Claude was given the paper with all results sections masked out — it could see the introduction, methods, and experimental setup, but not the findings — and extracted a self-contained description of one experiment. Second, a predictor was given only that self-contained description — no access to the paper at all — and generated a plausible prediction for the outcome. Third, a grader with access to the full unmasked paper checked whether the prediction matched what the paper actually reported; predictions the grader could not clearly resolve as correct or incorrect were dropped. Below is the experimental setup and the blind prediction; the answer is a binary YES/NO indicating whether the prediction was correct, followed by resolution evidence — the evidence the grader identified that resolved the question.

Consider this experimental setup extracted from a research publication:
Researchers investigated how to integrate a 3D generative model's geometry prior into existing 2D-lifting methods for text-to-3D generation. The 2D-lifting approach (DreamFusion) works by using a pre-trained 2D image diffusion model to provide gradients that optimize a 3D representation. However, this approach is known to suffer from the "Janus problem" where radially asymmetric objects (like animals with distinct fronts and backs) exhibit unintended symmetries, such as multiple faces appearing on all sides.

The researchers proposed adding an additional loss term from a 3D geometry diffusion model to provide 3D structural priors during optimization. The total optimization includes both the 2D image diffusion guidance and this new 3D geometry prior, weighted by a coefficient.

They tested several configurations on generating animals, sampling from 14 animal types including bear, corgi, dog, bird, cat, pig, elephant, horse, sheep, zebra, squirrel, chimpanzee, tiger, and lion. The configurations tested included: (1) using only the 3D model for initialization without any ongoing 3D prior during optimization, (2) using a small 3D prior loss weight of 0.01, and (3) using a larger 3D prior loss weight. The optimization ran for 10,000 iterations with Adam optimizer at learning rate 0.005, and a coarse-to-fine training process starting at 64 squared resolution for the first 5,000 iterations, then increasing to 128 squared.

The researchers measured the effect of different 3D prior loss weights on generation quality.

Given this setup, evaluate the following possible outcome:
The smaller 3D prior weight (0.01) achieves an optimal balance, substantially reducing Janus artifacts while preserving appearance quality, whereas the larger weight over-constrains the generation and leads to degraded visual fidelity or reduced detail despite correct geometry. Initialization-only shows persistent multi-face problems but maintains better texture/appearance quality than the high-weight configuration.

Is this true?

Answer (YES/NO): NO